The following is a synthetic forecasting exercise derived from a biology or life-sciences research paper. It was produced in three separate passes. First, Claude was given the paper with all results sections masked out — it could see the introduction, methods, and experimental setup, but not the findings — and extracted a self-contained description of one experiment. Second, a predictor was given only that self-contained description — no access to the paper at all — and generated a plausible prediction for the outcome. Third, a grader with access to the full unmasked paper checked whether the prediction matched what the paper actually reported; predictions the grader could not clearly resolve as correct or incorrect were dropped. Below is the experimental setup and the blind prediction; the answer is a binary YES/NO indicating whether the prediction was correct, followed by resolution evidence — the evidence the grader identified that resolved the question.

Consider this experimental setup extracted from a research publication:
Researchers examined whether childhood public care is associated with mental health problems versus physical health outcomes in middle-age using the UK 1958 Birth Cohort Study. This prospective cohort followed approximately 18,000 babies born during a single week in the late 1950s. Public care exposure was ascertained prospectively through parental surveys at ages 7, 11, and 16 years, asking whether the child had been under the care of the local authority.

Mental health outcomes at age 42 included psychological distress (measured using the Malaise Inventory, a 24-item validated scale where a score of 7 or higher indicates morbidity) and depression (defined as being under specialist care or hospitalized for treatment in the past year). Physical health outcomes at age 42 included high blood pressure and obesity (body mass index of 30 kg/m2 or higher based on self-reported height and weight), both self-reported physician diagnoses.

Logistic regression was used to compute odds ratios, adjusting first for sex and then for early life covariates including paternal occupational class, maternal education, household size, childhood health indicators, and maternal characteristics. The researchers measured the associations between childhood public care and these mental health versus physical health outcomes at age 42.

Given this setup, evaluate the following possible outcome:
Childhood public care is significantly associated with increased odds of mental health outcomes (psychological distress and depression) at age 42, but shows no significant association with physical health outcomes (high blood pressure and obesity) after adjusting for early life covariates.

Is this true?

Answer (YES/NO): YES